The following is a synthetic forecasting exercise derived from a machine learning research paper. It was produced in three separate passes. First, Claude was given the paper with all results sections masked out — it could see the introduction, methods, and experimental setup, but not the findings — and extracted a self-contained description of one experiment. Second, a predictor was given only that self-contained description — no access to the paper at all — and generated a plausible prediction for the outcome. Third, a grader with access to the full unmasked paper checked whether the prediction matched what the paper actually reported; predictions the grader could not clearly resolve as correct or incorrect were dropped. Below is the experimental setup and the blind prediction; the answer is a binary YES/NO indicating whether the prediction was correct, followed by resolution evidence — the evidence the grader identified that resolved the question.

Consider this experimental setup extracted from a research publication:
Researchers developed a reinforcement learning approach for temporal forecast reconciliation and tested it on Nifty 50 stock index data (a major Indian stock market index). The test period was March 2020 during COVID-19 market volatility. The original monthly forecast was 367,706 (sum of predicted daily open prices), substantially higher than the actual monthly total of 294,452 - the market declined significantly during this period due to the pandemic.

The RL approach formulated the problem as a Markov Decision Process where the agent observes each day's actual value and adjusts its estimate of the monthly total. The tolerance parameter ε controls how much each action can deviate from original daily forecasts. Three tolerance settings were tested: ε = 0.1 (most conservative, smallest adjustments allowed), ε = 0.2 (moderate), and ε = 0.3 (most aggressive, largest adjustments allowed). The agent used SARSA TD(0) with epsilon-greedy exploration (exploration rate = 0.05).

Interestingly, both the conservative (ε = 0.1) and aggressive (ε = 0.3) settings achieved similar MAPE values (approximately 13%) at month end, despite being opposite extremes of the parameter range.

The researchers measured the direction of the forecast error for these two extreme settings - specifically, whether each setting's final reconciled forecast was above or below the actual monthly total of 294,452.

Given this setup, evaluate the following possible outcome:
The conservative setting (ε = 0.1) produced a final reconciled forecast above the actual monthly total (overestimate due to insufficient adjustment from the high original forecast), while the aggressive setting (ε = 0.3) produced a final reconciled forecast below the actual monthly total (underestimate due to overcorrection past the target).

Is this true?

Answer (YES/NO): YES